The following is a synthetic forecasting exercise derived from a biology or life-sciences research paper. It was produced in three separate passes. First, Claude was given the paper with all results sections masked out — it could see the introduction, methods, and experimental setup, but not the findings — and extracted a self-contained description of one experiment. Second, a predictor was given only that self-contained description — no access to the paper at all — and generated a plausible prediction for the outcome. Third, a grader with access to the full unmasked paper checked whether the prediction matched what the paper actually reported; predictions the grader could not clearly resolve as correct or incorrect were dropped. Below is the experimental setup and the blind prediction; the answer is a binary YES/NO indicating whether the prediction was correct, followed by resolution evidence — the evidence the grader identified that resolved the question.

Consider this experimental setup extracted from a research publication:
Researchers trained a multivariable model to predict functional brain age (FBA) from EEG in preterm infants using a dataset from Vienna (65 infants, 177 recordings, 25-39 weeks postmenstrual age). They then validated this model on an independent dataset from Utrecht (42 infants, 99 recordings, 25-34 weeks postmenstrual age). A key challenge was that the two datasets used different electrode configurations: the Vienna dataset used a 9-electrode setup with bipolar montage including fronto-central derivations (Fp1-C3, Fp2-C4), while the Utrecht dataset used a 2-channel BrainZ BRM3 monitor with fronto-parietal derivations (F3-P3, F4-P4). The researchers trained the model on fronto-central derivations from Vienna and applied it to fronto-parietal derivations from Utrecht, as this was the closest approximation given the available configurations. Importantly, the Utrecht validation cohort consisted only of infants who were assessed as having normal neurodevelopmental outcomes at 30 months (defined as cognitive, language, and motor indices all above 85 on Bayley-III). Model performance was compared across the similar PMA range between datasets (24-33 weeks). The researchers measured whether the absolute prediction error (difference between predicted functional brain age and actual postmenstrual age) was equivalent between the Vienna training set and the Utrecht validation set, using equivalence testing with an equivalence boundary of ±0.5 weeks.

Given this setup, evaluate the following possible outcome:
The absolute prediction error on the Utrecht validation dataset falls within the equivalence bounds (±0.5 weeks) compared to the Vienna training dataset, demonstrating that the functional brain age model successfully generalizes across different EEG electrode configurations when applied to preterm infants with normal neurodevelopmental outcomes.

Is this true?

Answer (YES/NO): YES